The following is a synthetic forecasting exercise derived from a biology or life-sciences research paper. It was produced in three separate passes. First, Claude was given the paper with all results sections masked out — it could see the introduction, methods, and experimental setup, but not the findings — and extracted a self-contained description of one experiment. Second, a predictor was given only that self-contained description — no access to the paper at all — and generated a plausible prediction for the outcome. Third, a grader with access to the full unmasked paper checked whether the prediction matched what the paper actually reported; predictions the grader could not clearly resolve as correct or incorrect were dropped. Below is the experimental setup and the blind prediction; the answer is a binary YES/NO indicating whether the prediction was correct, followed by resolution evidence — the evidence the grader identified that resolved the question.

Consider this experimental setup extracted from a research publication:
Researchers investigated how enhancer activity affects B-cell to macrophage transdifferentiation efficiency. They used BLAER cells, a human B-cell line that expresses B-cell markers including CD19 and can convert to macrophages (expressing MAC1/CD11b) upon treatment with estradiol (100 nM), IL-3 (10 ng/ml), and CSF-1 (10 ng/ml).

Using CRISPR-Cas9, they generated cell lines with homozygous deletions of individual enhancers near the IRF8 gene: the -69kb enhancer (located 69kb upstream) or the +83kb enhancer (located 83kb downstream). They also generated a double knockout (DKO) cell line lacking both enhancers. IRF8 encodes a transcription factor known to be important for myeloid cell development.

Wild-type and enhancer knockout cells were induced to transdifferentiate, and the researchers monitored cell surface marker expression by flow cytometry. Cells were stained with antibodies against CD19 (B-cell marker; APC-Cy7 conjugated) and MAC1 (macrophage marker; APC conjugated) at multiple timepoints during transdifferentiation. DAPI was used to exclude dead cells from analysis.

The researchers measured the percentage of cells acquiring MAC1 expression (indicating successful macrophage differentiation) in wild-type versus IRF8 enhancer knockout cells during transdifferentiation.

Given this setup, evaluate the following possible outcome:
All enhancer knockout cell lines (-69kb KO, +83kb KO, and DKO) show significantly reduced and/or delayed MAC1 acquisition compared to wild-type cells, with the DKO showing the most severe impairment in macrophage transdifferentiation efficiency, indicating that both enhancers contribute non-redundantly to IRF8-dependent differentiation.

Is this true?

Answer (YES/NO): NO